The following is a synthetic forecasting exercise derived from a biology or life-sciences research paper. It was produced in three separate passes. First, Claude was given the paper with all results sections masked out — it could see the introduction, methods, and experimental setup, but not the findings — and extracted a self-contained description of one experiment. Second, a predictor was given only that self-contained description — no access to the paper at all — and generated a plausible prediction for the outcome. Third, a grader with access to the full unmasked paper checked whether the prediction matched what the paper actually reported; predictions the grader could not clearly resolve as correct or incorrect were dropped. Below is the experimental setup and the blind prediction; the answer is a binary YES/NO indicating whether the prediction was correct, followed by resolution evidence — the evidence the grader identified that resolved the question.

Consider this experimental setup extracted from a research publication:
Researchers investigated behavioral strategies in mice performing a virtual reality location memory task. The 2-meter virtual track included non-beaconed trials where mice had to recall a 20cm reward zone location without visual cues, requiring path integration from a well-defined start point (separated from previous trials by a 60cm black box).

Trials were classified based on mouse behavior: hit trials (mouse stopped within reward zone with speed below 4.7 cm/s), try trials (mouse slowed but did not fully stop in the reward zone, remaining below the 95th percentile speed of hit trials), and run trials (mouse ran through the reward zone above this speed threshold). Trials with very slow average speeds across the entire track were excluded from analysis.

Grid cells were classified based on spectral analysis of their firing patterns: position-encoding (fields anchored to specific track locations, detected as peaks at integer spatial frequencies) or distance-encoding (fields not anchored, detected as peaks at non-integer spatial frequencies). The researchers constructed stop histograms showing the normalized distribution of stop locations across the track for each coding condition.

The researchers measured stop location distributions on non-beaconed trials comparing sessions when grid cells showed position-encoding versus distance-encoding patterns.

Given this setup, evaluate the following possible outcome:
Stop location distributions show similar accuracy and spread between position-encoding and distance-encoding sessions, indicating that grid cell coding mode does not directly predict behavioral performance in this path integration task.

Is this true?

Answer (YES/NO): NO